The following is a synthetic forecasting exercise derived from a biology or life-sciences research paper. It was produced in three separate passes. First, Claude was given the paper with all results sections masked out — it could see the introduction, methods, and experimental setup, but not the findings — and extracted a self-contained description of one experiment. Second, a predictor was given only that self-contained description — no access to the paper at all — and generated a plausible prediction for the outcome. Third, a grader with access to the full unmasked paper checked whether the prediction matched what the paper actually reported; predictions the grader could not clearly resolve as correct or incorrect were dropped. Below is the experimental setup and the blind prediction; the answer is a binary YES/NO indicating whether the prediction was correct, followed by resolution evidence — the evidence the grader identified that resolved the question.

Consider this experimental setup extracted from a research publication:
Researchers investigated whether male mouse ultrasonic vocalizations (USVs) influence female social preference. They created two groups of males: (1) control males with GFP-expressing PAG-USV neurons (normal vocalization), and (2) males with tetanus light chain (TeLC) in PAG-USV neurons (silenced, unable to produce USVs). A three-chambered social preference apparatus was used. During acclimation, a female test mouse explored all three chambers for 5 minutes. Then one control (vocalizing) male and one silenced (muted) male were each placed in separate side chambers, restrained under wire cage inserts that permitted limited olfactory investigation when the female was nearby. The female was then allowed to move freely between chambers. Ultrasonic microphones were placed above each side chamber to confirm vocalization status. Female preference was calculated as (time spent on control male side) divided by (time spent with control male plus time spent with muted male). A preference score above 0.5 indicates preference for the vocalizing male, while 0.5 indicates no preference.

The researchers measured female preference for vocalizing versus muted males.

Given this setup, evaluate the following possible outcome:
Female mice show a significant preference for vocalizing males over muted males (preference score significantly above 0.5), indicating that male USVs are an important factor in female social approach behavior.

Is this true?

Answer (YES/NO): NO